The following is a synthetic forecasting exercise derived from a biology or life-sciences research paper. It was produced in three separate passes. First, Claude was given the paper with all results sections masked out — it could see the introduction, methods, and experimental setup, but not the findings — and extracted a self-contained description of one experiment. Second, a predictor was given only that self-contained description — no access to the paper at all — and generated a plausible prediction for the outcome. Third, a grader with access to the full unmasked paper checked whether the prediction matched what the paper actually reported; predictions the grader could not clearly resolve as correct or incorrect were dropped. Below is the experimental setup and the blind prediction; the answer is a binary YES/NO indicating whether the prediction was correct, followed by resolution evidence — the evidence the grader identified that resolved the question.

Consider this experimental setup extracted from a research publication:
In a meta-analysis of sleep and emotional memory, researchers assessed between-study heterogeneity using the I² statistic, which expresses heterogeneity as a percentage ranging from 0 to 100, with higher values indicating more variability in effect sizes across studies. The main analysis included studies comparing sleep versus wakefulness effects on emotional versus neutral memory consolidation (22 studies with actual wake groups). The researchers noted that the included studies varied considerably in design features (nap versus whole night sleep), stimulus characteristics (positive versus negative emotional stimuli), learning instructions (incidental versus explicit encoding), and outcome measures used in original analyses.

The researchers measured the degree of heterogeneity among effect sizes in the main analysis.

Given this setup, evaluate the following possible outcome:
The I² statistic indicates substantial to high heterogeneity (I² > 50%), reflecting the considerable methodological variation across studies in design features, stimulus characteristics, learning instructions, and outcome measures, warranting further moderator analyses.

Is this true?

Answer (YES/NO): NO